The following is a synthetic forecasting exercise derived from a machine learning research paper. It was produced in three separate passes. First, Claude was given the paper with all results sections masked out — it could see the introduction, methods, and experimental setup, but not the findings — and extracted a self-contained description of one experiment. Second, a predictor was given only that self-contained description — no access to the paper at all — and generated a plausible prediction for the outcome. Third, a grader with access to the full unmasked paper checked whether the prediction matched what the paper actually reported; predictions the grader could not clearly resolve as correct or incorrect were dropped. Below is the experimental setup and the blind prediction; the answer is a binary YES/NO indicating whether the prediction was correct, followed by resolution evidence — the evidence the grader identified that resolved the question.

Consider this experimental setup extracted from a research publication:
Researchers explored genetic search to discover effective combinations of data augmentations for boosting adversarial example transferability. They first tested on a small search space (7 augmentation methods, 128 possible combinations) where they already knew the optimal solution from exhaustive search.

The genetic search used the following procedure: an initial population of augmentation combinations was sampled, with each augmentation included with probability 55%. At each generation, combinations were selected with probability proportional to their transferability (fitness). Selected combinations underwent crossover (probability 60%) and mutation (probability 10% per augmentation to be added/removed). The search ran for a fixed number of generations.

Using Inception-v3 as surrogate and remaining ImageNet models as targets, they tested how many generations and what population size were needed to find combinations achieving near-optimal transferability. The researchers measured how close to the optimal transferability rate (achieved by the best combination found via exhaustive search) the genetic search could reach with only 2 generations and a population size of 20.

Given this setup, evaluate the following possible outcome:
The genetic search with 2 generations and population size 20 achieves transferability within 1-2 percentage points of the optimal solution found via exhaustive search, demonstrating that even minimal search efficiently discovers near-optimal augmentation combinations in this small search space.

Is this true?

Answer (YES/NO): YES